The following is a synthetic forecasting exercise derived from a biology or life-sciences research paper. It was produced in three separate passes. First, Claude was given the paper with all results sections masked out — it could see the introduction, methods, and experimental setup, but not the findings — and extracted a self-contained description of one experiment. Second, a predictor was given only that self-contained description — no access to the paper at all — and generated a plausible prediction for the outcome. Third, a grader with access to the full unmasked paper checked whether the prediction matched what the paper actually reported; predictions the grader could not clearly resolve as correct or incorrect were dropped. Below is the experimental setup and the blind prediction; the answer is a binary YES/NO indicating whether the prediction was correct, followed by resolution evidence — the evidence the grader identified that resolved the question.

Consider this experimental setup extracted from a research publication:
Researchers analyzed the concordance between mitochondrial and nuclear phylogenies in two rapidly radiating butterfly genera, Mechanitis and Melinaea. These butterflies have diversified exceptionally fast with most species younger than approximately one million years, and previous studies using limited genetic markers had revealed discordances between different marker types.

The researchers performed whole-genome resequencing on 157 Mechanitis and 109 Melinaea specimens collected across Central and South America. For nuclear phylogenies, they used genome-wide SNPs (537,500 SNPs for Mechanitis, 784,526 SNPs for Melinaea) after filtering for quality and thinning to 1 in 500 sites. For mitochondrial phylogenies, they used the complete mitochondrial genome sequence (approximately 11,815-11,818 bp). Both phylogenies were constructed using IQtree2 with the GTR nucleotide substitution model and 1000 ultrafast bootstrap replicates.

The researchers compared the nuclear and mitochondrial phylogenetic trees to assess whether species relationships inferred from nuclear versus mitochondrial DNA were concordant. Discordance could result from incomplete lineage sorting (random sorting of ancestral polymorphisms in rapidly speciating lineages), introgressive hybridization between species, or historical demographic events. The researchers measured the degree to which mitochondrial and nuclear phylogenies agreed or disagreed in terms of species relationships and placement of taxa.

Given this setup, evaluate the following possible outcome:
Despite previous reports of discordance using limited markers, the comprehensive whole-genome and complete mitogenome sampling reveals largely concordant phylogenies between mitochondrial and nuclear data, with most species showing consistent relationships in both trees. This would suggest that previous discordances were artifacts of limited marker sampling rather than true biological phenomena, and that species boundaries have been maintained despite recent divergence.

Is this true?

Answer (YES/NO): NO